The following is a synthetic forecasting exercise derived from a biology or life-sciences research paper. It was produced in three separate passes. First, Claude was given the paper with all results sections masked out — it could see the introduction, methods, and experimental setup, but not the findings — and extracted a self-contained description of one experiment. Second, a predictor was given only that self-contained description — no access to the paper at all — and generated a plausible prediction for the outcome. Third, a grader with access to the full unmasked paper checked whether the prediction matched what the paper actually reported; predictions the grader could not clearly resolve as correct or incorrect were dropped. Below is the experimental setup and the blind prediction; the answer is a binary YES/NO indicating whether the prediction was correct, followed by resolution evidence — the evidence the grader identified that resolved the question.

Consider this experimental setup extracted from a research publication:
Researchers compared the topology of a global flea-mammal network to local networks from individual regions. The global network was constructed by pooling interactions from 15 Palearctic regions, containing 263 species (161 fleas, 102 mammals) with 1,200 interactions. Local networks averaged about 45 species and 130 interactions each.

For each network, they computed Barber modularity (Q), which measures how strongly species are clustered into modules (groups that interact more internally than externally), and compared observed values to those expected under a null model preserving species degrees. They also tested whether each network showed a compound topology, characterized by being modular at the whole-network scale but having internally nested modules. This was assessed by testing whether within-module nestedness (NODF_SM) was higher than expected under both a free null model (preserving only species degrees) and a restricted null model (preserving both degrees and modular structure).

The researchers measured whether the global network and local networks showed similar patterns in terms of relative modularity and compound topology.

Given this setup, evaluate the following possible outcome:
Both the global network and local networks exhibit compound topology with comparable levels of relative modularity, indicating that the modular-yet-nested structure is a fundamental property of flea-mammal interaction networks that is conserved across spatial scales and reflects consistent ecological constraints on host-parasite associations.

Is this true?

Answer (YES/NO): NO